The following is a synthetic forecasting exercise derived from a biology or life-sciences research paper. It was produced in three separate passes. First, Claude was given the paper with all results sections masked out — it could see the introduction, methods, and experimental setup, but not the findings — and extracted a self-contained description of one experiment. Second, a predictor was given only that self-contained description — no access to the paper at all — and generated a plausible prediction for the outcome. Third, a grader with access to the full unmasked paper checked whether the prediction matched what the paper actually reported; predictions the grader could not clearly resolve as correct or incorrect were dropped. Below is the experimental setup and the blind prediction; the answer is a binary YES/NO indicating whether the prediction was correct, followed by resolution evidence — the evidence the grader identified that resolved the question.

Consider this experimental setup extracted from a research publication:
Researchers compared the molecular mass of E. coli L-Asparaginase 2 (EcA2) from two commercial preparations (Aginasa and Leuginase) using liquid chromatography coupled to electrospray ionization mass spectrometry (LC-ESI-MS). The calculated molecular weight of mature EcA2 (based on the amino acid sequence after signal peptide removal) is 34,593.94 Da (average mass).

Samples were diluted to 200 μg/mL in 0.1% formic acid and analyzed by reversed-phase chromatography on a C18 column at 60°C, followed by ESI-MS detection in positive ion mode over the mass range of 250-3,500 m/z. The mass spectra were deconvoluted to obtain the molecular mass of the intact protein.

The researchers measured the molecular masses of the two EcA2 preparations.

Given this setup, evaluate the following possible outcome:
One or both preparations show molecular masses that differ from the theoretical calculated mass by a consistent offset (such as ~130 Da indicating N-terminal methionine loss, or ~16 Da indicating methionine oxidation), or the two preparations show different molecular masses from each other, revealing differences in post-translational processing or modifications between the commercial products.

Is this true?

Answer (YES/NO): YES